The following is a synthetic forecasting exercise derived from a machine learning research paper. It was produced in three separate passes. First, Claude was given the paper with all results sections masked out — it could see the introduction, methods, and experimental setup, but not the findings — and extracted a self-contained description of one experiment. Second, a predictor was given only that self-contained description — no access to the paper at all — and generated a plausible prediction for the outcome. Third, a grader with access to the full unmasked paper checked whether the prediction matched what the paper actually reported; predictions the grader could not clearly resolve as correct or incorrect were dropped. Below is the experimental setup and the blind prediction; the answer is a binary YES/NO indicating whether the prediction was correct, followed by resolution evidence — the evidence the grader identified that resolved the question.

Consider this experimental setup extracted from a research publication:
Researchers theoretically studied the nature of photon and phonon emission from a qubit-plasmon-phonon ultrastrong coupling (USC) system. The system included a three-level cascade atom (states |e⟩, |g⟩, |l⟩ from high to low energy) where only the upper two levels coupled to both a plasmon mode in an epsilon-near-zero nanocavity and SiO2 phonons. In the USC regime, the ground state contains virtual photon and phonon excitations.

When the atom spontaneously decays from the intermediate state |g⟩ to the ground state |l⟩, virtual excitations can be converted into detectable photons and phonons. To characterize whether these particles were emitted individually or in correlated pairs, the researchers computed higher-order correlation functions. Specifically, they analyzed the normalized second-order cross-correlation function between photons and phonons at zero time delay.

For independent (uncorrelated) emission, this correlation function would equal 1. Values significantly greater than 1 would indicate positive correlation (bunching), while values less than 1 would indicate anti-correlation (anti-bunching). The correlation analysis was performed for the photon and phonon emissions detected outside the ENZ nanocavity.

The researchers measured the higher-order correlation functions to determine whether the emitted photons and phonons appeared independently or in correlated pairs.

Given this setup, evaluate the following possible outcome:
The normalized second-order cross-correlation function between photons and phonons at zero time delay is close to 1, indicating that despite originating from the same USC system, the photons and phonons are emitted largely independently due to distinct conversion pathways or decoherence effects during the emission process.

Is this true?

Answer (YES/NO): NO